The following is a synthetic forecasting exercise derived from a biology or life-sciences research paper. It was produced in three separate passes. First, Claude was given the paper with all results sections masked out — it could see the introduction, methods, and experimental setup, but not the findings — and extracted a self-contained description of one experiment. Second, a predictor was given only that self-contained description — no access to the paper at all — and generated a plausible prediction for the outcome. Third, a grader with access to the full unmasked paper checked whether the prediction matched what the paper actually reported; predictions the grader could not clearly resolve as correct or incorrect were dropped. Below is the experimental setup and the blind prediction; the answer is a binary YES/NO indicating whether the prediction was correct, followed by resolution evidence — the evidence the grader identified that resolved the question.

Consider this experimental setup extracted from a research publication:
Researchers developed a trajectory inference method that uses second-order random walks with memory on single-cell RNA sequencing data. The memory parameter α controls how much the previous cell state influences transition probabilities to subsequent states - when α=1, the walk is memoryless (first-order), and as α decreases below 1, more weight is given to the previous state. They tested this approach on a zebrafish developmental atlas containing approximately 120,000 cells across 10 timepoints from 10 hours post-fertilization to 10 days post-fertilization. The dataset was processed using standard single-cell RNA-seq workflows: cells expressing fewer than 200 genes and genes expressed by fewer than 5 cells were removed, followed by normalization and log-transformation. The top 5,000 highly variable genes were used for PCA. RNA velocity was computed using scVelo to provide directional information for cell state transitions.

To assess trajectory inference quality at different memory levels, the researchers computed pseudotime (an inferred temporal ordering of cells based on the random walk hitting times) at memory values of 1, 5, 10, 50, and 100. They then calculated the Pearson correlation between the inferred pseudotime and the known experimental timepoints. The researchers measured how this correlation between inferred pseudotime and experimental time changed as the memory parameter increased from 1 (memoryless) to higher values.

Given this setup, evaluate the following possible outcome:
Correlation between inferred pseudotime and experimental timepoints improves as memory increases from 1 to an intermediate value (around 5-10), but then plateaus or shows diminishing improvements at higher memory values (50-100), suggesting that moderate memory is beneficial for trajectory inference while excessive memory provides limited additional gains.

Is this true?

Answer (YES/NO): NO